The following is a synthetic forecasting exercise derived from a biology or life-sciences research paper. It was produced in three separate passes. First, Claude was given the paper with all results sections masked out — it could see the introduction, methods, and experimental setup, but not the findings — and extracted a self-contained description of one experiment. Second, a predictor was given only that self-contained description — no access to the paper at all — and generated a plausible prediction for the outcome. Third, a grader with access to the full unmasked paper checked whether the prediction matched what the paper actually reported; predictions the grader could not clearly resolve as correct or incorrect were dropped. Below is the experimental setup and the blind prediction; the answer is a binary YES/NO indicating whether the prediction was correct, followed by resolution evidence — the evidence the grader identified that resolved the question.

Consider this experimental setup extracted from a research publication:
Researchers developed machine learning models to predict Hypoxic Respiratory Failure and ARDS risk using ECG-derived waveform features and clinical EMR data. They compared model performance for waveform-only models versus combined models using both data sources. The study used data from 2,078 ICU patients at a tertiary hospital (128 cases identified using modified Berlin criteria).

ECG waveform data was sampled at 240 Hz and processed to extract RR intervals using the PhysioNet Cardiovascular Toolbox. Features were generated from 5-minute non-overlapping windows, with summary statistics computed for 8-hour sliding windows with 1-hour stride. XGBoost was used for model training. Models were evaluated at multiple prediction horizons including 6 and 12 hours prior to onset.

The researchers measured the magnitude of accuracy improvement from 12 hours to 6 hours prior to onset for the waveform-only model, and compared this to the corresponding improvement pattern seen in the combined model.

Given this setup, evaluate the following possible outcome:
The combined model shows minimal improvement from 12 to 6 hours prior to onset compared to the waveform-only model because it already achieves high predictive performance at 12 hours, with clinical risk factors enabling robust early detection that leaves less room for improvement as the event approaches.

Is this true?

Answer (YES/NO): NO